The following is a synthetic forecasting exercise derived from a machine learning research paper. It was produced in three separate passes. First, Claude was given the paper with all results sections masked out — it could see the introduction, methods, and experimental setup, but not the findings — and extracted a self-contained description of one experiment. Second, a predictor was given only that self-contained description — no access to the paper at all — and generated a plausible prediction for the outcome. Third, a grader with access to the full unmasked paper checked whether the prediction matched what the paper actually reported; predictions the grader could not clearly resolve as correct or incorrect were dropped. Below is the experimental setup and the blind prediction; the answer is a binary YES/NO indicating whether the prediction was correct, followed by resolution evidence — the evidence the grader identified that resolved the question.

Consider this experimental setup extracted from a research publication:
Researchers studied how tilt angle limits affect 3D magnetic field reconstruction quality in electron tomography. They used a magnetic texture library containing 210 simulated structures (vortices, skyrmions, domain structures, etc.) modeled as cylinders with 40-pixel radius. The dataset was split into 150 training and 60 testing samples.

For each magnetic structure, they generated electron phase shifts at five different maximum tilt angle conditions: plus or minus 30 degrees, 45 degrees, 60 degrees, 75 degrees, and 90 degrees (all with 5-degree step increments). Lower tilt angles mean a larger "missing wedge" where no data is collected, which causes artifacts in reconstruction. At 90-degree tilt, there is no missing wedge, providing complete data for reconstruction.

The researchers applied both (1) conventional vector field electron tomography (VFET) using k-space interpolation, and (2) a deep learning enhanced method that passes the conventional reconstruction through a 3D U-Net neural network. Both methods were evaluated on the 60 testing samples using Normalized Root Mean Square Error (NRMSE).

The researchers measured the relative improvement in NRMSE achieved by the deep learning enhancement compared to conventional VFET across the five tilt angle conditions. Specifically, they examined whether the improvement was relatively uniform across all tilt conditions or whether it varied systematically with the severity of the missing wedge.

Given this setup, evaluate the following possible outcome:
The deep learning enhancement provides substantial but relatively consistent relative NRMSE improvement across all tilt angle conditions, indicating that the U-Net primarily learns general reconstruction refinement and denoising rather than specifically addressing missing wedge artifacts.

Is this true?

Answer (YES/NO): NO